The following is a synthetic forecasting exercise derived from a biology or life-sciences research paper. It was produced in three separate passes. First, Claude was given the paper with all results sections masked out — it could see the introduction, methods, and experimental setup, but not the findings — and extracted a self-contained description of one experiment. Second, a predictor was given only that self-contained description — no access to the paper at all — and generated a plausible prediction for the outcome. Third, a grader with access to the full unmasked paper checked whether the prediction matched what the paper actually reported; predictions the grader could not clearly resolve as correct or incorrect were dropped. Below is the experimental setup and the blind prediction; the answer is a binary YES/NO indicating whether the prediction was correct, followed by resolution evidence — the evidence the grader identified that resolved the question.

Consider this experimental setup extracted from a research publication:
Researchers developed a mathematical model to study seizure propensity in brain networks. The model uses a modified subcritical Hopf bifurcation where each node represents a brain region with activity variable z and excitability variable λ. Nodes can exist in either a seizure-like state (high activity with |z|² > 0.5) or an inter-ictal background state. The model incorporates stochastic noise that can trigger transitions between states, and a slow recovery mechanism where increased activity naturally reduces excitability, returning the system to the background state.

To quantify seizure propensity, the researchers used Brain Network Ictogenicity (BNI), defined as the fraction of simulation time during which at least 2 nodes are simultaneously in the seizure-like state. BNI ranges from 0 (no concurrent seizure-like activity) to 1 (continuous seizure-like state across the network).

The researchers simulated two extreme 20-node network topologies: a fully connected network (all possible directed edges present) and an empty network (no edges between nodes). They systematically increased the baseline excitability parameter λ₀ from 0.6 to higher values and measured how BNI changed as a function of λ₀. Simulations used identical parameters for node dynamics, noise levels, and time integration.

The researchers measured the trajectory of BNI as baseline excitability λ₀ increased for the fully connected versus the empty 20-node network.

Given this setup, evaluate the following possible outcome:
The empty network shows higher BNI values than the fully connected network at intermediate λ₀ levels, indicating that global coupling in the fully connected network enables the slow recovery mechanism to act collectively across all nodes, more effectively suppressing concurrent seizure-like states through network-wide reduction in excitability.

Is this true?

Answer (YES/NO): NO